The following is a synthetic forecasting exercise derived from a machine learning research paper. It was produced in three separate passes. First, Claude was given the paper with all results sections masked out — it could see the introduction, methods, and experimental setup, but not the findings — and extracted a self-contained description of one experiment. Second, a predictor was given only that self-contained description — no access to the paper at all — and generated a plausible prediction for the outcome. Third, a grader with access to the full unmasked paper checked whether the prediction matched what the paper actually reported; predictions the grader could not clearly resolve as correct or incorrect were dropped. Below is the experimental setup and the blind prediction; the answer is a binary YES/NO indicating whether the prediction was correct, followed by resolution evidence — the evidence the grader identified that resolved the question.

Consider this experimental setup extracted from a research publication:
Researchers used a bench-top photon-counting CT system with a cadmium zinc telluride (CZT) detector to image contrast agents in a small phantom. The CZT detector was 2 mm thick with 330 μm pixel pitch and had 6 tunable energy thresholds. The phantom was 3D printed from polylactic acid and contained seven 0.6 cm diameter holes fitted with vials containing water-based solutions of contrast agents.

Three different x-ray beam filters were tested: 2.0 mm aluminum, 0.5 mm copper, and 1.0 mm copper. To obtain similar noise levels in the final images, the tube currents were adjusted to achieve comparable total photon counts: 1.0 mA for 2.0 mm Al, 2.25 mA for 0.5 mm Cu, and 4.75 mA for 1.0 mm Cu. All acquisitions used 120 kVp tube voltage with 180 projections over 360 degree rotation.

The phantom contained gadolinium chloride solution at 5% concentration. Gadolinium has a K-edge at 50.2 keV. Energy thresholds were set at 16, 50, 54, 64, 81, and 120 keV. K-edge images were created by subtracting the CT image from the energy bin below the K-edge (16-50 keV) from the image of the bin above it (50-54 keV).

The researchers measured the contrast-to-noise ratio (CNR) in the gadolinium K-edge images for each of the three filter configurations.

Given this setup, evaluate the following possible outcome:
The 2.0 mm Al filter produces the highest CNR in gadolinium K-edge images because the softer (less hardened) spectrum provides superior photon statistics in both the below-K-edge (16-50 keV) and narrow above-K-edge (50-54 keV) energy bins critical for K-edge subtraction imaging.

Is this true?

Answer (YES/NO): NO